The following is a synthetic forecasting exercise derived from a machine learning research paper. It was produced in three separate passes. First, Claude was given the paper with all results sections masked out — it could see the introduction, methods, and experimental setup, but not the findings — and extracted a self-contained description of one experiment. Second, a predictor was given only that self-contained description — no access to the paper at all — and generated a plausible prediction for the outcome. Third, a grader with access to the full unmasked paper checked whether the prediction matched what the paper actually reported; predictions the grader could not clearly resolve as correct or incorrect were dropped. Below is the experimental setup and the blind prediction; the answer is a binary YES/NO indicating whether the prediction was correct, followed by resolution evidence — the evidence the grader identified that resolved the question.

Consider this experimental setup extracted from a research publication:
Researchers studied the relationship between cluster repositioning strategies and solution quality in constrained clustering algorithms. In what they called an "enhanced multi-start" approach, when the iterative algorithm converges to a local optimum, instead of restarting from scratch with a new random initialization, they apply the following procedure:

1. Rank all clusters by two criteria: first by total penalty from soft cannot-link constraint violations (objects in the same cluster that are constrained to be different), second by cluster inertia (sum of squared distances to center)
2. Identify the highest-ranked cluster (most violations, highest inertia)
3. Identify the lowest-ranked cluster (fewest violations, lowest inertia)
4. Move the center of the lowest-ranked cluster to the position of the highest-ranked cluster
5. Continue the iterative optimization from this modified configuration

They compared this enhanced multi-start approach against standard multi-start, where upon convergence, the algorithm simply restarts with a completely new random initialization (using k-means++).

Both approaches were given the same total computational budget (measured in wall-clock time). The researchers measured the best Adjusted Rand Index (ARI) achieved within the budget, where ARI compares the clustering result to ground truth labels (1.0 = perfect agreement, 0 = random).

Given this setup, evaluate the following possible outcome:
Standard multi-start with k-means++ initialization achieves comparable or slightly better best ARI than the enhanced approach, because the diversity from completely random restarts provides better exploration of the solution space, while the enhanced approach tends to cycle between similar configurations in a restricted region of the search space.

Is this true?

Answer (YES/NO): NO